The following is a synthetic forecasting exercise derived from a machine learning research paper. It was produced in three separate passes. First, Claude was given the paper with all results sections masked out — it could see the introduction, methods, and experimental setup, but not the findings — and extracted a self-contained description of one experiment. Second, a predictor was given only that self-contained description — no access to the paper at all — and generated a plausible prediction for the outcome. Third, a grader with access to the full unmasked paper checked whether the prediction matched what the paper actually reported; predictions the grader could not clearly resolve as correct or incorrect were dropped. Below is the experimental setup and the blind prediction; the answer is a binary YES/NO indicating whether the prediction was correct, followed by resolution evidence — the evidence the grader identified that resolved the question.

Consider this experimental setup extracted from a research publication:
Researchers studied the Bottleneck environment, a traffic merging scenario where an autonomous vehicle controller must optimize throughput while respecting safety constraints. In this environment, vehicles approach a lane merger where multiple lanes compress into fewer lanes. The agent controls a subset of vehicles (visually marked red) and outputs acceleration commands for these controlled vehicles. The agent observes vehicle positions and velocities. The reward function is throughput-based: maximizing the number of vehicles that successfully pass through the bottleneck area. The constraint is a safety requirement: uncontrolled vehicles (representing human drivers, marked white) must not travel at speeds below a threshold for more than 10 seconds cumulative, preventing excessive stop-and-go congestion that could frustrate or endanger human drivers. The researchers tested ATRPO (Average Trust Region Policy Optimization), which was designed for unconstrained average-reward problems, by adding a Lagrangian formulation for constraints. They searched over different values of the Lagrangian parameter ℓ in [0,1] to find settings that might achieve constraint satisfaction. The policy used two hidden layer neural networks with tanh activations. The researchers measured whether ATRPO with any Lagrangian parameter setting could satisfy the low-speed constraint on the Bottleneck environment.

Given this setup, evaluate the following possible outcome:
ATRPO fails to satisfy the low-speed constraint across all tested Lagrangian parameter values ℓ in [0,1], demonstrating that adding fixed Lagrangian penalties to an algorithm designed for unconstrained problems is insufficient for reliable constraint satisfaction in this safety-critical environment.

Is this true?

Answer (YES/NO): YES